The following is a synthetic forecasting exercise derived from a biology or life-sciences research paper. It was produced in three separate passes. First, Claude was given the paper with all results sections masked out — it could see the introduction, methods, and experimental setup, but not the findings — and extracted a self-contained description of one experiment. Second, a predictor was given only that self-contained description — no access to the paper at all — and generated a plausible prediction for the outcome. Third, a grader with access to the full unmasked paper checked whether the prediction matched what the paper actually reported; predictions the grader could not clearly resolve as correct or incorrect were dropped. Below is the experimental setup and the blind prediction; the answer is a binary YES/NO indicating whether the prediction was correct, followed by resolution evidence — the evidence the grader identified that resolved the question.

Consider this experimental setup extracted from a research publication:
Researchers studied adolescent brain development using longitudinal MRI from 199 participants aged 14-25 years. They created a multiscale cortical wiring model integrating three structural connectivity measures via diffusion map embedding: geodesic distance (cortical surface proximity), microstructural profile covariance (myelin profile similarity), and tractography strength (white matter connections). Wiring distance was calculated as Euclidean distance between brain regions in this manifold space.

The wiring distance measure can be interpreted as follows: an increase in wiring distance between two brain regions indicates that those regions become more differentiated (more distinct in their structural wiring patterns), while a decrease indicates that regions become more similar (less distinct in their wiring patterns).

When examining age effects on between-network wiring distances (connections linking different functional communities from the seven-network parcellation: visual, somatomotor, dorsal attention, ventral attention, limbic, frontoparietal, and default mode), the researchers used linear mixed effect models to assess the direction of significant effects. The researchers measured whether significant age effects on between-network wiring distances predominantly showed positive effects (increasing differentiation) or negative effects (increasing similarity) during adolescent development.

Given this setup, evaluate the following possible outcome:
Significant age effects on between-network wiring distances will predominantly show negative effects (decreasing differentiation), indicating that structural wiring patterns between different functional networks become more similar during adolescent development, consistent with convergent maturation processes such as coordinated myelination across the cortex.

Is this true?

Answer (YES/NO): NO